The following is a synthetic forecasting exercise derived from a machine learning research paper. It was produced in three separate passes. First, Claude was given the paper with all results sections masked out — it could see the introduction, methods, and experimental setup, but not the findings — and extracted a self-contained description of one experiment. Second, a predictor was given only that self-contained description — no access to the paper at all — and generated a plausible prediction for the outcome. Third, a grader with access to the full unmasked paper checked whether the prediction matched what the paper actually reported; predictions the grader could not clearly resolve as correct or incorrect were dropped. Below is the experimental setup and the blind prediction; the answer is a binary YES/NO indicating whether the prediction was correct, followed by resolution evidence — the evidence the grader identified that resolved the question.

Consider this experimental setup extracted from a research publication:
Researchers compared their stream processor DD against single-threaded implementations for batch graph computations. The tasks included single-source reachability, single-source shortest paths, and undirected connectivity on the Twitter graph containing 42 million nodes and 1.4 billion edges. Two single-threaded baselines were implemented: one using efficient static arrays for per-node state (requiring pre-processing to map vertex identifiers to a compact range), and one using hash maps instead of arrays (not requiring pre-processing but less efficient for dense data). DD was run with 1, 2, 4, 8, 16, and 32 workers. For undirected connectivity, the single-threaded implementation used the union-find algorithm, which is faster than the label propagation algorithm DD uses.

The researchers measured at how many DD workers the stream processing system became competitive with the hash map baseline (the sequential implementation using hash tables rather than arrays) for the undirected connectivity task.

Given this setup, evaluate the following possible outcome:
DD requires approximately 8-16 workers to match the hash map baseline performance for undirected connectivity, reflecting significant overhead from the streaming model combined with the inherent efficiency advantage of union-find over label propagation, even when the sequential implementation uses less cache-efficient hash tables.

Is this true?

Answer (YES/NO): NO